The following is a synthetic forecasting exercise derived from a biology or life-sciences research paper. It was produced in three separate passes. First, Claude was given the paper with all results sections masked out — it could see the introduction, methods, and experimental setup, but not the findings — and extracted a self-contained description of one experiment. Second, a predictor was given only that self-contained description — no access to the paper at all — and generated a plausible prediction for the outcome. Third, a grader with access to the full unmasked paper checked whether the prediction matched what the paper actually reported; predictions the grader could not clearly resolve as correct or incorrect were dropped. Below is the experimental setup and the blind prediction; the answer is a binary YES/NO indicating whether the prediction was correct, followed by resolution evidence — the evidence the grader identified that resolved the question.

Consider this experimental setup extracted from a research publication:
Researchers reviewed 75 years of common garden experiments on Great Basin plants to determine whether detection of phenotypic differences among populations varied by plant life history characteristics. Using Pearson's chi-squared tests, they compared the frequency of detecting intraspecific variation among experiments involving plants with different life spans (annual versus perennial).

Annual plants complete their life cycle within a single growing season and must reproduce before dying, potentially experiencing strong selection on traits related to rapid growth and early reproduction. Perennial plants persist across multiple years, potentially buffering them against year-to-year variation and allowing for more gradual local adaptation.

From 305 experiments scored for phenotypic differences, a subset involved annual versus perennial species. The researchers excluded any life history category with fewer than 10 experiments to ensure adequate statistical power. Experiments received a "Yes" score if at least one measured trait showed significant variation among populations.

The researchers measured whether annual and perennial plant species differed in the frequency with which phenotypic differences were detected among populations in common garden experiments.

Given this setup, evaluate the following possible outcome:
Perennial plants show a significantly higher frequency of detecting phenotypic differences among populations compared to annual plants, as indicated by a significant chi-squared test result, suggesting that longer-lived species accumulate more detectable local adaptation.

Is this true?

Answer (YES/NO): NO